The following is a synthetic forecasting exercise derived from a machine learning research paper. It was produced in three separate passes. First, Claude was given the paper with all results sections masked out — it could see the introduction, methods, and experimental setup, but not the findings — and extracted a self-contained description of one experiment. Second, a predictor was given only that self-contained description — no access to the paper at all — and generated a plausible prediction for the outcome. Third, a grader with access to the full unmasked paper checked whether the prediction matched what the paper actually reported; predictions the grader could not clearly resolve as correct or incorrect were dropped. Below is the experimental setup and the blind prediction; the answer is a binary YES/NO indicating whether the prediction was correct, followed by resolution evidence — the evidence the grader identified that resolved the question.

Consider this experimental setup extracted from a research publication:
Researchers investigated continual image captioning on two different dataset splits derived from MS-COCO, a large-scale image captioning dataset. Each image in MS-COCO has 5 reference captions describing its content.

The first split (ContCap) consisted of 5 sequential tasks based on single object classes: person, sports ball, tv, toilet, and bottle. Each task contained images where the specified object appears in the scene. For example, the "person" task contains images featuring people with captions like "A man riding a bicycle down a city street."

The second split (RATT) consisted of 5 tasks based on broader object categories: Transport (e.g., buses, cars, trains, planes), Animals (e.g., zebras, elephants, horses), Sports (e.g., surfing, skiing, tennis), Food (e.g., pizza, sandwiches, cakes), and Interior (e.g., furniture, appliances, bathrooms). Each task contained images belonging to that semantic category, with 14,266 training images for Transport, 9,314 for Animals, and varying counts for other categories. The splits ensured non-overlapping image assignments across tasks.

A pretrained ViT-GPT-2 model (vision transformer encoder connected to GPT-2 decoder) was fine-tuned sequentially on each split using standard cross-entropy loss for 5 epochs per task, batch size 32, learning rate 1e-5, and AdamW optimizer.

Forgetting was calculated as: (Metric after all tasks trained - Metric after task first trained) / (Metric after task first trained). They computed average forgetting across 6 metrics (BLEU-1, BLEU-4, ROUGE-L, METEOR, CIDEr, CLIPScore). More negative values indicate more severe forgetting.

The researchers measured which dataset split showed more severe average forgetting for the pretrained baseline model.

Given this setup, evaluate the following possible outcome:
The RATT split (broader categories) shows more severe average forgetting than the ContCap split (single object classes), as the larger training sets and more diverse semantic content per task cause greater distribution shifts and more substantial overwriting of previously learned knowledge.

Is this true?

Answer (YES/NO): YES